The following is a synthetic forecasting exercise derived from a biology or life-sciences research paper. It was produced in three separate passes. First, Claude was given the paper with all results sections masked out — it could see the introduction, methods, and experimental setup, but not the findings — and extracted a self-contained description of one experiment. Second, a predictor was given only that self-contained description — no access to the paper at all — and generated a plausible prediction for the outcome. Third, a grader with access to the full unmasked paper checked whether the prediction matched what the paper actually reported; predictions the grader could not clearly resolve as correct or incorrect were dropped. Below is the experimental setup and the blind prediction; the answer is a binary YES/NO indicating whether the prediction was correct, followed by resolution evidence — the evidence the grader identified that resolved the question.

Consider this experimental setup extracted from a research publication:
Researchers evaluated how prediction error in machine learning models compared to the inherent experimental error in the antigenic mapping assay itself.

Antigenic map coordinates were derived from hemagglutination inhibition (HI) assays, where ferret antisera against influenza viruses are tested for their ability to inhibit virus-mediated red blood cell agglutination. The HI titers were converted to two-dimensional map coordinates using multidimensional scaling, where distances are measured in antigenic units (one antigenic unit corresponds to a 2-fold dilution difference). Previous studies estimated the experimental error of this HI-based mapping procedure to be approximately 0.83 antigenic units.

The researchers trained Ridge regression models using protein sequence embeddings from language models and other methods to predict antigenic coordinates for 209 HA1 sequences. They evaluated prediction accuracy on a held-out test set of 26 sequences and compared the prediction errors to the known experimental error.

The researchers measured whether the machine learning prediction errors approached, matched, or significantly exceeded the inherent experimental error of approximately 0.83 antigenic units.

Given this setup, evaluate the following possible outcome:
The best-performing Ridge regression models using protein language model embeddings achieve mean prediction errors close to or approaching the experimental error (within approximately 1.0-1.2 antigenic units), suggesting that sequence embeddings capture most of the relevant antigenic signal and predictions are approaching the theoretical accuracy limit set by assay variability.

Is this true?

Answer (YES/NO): NO